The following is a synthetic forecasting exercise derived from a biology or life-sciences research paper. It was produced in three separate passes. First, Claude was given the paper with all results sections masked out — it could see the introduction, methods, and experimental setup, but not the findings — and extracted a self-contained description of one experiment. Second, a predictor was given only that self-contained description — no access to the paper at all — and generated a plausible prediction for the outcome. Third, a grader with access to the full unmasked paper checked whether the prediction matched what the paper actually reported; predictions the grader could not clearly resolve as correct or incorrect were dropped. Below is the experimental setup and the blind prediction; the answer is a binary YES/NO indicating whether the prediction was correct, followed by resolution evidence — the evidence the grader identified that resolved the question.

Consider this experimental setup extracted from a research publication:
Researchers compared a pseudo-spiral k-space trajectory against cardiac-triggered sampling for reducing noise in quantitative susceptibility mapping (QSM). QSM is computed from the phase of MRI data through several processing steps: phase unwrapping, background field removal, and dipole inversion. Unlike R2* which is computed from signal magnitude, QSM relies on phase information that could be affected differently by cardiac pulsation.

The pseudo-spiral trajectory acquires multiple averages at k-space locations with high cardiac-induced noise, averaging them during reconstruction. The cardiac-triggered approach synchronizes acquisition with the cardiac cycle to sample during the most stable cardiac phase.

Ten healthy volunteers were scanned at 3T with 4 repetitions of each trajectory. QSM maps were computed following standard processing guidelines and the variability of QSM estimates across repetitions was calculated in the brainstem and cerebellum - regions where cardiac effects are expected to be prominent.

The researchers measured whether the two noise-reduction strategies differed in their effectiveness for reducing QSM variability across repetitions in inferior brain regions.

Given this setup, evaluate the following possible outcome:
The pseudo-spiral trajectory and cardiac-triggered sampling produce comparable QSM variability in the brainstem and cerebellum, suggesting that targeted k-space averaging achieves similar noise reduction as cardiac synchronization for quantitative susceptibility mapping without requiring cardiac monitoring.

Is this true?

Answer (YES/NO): NO